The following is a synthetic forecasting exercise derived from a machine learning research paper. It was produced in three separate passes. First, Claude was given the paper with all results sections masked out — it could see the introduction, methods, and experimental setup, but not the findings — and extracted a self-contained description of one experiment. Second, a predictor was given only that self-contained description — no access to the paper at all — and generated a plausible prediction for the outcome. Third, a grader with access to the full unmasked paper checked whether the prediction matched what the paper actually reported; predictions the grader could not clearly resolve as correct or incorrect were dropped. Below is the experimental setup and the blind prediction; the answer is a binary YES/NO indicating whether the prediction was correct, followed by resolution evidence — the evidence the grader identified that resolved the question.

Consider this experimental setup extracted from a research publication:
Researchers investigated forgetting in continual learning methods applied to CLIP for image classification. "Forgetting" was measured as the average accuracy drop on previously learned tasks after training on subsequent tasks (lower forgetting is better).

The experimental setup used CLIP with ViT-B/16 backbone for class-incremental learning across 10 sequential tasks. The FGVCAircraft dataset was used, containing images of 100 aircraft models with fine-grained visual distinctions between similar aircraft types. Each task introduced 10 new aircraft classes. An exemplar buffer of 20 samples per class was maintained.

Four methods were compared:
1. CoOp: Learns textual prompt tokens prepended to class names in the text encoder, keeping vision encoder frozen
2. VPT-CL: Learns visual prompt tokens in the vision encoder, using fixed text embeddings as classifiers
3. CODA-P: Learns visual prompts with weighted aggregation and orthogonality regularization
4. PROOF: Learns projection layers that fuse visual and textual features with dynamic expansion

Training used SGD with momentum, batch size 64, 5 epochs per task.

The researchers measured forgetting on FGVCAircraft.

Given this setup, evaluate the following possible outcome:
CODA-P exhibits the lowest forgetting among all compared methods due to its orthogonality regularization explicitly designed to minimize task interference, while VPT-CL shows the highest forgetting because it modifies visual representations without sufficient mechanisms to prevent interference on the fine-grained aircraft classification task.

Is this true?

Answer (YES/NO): NO